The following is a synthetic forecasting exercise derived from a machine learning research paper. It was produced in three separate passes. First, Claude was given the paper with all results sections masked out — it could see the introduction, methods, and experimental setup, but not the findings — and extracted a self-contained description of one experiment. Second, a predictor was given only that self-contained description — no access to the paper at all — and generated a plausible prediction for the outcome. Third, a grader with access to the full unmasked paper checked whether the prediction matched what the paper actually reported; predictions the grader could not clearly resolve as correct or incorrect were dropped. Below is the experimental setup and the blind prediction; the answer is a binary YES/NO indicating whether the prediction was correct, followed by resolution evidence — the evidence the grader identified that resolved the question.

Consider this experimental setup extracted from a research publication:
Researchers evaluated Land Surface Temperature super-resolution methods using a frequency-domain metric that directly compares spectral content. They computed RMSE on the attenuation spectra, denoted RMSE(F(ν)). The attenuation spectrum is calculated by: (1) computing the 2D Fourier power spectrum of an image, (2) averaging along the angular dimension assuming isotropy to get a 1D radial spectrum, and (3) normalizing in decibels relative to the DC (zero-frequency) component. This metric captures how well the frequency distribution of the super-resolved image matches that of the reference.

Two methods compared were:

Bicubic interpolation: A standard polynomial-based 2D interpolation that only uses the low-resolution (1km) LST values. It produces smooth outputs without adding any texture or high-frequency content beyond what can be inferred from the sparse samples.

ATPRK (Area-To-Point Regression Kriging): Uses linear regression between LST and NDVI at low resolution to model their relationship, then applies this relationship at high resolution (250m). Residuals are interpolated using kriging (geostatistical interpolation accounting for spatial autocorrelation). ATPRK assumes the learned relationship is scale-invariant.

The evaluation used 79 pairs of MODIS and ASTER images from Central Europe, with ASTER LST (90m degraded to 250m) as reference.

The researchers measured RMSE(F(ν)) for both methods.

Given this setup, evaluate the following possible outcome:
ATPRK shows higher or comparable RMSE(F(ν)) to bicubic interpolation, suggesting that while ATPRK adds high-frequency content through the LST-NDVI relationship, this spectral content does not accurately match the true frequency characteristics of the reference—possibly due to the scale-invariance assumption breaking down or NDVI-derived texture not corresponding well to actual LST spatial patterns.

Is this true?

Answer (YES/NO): NO